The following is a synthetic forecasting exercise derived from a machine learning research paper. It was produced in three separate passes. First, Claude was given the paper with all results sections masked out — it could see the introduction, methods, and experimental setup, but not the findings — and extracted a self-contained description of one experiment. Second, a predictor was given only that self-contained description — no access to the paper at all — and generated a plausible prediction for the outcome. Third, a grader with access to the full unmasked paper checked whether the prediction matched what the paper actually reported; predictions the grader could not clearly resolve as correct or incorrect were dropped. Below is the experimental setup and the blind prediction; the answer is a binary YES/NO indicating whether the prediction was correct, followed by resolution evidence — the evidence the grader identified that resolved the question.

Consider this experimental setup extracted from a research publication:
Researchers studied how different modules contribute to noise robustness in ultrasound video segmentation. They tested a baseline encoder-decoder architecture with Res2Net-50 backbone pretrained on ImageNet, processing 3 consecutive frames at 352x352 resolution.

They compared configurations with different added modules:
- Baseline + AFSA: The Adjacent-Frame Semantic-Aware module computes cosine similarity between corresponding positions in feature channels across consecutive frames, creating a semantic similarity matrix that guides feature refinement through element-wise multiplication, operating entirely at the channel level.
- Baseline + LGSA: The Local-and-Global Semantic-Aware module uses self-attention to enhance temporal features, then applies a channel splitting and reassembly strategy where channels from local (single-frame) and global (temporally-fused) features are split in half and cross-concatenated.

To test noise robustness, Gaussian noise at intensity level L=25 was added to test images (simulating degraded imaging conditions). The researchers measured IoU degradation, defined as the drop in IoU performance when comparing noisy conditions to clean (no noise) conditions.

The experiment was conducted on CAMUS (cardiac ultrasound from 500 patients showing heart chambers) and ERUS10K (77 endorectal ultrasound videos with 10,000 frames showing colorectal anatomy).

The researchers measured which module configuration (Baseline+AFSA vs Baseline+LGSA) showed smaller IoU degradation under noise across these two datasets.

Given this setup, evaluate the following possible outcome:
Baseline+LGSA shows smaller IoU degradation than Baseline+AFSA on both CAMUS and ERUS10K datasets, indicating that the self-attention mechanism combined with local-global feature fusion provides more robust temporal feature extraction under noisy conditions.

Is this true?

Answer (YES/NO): NO